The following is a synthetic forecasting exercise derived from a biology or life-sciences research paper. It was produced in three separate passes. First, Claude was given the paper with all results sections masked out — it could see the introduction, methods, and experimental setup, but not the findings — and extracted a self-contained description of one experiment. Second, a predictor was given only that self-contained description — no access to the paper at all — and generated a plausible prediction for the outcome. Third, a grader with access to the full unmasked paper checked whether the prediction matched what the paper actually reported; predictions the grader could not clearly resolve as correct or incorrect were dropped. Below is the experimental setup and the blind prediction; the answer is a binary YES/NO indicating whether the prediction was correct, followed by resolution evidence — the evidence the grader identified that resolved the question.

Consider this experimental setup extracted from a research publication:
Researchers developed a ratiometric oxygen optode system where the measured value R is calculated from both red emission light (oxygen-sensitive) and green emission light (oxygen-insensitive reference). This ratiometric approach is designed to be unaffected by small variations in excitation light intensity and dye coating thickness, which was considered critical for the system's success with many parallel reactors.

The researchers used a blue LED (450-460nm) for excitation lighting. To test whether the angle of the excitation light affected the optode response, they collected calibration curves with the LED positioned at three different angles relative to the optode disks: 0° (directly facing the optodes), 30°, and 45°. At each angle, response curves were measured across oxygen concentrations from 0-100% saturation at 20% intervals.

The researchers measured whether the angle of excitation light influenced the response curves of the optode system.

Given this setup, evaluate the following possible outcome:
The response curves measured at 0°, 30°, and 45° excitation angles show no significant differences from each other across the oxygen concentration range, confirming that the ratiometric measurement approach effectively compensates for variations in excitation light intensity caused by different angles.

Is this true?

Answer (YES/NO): NO